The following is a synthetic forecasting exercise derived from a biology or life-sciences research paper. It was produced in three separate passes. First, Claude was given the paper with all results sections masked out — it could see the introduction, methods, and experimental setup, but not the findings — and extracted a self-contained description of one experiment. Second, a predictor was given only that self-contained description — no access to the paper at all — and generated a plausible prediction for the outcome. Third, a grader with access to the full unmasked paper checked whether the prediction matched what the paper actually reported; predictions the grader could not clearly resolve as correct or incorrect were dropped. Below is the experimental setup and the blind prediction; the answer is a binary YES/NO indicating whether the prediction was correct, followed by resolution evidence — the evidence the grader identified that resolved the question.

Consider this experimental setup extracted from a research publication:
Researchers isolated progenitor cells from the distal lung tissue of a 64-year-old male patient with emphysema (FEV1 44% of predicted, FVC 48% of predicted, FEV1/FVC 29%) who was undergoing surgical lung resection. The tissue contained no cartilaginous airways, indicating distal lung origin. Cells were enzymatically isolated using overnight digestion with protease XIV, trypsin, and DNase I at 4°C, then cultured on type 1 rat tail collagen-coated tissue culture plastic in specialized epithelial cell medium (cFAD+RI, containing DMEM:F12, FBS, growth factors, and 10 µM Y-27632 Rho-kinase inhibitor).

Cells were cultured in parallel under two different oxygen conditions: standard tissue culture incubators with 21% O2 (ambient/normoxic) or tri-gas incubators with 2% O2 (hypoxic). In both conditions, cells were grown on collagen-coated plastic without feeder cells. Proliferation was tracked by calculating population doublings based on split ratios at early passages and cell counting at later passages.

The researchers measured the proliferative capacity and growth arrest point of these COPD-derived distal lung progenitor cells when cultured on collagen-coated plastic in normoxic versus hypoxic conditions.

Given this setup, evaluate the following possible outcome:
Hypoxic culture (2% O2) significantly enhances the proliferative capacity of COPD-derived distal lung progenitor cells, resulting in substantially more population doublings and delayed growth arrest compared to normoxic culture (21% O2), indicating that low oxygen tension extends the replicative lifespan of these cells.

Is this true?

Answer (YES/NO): YES